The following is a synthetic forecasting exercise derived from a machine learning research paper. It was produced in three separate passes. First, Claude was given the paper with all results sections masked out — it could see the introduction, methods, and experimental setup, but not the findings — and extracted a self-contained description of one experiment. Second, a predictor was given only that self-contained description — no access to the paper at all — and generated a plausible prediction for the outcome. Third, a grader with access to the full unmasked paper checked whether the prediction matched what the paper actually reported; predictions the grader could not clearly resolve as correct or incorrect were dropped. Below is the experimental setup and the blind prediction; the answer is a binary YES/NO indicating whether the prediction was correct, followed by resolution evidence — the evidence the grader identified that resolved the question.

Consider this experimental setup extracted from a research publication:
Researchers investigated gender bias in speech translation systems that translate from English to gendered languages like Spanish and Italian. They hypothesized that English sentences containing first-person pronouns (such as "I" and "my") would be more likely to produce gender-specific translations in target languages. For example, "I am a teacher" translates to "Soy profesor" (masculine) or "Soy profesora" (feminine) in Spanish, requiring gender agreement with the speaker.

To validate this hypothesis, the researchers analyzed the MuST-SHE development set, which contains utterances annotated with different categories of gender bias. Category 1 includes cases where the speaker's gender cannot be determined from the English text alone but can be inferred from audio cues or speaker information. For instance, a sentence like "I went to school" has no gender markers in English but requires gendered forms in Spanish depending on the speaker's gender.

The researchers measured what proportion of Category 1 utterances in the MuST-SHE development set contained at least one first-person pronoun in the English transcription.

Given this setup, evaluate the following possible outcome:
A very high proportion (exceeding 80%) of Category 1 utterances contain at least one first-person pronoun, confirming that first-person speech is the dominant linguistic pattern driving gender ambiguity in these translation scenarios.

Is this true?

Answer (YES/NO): YES